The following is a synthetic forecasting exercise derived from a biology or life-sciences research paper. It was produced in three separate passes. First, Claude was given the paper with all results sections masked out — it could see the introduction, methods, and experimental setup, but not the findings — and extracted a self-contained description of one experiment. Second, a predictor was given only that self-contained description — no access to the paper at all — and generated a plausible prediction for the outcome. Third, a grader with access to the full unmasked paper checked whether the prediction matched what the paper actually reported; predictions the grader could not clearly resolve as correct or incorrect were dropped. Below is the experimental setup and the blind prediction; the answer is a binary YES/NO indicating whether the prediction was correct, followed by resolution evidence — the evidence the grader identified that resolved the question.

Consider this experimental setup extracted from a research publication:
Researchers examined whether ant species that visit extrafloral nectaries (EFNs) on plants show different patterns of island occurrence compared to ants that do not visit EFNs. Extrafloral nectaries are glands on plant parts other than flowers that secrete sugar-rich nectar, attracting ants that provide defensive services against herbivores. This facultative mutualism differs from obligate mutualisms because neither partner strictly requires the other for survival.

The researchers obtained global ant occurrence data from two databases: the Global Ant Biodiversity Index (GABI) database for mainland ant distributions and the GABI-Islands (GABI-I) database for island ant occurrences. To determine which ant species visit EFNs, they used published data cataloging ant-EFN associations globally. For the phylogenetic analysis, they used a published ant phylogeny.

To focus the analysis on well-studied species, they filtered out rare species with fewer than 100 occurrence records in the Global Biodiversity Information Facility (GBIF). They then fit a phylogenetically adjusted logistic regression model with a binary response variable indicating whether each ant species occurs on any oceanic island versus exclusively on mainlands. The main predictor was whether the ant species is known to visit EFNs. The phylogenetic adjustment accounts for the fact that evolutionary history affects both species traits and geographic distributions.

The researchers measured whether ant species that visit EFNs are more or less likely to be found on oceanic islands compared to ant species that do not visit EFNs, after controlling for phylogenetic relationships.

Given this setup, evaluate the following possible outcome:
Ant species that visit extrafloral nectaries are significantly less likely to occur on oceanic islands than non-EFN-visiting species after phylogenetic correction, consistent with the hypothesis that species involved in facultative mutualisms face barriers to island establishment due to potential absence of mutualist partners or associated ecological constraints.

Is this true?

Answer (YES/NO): NO